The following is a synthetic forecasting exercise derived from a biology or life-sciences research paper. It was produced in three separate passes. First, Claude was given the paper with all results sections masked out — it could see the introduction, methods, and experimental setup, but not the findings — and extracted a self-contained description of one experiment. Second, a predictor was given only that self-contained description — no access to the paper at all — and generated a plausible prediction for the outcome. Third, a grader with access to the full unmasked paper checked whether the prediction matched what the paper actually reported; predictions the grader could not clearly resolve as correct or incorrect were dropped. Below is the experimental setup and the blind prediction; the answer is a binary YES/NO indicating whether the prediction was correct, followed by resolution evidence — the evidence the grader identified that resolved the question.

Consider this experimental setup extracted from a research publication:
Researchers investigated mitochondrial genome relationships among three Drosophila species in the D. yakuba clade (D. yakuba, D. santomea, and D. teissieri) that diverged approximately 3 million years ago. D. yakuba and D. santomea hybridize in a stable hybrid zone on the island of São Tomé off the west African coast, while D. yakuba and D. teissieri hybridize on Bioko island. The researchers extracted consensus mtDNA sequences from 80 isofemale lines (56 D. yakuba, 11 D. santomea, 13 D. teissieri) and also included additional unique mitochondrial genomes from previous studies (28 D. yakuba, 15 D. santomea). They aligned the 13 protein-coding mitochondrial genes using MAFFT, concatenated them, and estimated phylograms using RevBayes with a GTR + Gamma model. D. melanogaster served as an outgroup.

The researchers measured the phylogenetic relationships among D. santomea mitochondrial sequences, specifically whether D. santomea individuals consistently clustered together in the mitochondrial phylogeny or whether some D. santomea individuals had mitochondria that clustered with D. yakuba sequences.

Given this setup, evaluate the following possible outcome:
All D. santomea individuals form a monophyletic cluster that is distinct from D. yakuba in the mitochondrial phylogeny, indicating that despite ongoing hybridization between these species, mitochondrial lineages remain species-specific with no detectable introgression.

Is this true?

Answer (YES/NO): NO